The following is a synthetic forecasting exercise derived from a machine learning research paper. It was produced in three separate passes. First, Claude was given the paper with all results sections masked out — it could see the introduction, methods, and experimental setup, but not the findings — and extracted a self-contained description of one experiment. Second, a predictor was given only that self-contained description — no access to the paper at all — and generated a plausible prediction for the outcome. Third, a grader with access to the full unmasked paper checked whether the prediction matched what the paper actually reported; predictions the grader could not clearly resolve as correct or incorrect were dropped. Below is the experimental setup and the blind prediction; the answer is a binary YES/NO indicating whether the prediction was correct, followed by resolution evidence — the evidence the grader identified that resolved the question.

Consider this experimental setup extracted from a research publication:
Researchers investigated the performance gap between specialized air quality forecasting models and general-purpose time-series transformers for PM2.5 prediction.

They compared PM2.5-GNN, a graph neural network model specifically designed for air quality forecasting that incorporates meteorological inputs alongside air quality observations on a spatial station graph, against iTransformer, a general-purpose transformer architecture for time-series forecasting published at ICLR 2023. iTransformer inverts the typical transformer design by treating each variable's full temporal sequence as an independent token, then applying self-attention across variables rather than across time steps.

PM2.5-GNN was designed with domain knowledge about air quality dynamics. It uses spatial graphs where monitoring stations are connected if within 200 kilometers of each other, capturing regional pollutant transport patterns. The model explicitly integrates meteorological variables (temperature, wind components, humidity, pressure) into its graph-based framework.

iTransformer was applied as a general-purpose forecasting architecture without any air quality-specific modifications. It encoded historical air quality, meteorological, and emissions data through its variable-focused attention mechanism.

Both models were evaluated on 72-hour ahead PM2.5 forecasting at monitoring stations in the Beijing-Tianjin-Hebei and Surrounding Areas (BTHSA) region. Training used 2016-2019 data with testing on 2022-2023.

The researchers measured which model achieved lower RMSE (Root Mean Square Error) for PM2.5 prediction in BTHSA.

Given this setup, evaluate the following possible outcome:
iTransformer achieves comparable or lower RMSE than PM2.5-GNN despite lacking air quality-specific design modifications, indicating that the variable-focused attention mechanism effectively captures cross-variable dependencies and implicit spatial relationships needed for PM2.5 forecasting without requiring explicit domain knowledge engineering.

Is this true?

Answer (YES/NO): YES